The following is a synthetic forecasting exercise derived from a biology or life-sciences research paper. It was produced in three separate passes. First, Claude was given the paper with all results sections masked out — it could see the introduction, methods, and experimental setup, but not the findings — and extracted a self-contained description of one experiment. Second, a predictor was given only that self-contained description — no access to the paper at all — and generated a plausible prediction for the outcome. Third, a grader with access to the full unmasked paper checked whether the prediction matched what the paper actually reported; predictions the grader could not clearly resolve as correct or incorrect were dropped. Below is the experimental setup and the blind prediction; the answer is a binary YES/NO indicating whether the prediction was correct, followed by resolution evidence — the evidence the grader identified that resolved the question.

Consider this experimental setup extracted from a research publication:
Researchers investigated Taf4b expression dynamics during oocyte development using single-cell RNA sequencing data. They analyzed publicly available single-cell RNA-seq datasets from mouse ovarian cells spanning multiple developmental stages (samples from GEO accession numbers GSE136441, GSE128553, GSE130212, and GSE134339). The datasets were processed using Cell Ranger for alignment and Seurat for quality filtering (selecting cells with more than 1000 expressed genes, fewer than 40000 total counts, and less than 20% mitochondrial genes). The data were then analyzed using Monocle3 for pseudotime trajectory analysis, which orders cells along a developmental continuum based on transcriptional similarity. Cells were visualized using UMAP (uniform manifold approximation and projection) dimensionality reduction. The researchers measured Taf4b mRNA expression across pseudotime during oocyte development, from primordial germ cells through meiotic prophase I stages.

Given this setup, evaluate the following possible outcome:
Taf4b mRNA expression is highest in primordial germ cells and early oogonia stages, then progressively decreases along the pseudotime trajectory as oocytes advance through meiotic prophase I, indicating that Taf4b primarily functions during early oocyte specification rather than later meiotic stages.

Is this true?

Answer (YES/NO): NO